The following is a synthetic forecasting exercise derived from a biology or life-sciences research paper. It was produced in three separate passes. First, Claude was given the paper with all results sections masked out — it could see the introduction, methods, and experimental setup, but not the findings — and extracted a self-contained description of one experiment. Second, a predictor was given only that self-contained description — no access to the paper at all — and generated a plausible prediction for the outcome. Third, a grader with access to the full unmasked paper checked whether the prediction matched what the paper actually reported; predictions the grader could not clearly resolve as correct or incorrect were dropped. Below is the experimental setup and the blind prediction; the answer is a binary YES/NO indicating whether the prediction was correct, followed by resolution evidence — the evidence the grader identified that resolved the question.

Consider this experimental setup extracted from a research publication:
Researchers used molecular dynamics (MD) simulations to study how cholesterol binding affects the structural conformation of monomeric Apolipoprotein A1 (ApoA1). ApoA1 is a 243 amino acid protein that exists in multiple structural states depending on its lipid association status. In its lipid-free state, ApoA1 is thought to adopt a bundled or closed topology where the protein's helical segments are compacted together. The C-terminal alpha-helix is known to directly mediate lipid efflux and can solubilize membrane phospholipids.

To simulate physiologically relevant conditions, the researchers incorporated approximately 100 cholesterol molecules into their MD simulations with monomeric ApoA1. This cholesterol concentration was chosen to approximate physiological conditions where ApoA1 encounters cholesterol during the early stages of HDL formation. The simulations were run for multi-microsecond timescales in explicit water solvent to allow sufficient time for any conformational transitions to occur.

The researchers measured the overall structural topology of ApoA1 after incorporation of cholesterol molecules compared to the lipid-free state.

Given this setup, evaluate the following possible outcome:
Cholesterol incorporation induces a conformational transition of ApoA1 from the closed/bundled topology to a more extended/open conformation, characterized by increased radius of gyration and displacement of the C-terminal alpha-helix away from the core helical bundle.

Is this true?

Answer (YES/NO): YES